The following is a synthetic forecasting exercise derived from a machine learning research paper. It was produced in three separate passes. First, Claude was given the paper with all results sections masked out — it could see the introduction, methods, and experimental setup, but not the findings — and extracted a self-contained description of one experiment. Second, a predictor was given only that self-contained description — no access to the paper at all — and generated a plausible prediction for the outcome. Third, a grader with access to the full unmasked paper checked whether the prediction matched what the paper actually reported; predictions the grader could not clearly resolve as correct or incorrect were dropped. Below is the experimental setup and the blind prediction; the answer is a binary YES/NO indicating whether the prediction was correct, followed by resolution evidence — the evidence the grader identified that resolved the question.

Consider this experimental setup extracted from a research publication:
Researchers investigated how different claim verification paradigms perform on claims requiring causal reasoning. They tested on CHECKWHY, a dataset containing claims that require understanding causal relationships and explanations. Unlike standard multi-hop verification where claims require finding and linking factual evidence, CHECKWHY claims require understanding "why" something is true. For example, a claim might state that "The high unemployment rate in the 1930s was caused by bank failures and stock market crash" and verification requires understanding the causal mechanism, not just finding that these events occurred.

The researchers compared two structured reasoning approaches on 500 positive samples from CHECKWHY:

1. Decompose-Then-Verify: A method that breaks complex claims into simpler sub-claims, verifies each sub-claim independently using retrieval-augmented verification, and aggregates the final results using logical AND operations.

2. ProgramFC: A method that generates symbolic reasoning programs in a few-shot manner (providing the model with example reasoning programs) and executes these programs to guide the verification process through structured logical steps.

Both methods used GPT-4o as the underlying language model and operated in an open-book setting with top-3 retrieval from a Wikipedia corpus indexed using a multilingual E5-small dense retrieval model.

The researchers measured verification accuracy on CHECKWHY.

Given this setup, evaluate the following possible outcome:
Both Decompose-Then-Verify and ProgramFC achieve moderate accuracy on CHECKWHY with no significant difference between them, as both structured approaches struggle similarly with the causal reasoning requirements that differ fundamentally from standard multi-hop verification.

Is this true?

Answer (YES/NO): NO